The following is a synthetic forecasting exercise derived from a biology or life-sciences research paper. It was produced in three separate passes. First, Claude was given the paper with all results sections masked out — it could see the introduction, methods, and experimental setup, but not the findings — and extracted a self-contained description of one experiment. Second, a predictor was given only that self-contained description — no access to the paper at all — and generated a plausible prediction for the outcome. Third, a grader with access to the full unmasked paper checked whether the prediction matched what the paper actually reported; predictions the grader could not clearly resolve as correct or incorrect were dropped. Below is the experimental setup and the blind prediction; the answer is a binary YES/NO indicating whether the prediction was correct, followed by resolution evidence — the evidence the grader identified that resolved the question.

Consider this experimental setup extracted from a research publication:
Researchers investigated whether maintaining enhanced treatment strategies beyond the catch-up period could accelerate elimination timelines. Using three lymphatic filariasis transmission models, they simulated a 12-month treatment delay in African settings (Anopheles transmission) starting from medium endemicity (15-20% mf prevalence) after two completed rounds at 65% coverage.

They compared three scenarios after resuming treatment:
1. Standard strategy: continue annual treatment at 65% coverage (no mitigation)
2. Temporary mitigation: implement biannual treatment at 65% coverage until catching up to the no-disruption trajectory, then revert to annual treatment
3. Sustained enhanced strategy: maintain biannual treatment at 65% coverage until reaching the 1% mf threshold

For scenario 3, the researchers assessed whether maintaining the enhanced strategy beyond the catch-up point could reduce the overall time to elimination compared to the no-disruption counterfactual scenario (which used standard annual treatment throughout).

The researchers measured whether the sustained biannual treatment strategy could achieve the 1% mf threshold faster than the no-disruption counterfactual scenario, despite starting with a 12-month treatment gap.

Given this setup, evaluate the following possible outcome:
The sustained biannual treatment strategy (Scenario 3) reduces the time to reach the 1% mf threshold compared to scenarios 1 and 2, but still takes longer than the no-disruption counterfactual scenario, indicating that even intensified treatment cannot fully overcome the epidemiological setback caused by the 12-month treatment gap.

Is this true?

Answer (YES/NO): NO